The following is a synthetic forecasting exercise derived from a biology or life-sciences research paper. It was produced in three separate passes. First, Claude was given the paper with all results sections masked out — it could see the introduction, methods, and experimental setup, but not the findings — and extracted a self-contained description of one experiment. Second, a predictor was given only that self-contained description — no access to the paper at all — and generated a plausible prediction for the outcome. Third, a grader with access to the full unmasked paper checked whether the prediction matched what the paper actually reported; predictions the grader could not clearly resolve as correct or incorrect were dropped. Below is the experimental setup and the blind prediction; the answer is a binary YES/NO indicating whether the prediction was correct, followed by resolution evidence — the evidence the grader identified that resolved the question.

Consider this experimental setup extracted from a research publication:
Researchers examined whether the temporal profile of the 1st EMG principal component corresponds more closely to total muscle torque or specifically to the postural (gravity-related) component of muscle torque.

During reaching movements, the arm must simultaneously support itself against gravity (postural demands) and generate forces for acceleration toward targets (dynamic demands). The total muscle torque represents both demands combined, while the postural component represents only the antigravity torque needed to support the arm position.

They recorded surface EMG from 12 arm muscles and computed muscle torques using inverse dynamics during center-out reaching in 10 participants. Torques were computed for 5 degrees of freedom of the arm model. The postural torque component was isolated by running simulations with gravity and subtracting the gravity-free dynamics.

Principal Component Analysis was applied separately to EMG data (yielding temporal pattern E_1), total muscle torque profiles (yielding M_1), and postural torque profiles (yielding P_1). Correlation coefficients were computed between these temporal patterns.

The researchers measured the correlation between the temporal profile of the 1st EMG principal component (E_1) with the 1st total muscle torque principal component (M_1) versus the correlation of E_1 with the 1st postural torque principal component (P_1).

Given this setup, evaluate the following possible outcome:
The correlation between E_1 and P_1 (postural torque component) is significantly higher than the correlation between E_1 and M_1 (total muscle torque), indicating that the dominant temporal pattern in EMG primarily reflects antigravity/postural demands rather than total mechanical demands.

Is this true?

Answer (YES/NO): NO